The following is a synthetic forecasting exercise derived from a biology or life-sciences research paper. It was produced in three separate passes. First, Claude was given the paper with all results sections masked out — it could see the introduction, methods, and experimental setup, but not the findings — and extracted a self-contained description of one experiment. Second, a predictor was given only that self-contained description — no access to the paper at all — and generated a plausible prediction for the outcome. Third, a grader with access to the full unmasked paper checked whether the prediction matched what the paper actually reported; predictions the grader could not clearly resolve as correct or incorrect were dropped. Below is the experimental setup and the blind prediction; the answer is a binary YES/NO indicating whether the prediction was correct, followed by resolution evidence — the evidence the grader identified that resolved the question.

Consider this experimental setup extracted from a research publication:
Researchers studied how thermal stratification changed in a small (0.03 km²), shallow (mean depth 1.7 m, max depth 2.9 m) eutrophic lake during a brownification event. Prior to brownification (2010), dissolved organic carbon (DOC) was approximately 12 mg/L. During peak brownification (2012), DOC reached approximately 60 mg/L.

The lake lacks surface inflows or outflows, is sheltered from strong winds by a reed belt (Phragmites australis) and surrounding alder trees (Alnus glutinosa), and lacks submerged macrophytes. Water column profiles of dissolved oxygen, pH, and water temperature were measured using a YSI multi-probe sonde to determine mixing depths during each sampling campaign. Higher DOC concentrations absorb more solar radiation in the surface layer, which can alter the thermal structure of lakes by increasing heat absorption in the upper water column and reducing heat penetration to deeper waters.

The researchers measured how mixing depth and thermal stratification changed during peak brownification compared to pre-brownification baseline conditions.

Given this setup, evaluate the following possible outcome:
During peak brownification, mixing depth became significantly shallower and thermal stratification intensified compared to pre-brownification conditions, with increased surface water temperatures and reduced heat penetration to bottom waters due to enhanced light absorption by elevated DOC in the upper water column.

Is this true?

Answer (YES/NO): YES